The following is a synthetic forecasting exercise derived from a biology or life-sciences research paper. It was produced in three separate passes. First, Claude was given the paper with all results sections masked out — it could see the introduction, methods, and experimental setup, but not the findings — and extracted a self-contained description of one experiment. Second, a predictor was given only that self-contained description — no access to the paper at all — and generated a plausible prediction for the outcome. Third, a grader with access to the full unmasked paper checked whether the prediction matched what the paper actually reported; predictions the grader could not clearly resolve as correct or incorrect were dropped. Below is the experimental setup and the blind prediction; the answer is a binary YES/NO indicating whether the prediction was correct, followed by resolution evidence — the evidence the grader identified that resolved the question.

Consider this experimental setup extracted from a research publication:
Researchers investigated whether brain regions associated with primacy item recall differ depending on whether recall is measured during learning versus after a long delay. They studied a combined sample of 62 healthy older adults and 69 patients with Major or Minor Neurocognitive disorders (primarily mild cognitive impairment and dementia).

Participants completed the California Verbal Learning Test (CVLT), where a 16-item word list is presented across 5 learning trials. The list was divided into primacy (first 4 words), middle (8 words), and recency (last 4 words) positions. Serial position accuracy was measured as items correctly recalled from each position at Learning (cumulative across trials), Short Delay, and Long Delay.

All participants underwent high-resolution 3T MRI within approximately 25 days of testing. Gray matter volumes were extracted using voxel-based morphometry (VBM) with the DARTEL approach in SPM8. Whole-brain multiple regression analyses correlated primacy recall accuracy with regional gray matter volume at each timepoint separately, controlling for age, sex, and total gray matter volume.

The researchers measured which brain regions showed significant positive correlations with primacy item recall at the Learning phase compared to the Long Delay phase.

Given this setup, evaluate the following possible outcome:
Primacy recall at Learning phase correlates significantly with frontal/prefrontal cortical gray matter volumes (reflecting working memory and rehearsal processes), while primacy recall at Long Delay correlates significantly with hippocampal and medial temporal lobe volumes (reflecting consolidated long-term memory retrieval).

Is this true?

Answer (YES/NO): NO